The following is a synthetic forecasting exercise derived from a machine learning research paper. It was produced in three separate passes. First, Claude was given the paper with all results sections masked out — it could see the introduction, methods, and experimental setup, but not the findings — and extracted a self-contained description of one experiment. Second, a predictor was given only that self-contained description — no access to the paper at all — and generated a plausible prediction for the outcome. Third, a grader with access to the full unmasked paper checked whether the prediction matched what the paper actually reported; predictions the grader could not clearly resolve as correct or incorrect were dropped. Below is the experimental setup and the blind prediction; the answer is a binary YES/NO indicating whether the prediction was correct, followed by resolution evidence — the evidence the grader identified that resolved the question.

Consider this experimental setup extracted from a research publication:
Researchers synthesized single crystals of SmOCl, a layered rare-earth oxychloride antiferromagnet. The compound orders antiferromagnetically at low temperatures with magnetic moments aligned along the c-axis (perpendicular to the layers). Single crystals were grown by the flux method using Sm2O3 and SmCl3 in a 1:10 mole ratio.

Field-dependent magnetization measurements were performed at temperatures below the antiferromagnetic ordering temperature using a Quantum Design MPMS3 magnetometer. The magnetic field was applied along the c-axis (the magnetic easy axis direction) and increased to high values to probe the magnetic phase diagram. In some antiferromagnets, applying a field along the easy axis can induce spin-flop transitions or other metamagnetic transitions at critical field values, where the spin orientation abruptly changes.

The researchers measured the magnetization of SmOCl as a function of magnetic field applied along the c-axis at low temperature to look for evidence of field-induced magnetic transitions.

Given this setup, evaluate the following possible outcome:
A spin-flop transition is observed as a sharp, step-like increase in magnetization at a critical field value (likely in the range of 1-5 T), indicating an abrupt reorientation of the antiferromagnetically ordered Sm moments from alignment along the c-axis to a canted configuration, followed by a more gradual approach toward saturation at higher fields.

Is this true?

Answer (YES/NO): NO